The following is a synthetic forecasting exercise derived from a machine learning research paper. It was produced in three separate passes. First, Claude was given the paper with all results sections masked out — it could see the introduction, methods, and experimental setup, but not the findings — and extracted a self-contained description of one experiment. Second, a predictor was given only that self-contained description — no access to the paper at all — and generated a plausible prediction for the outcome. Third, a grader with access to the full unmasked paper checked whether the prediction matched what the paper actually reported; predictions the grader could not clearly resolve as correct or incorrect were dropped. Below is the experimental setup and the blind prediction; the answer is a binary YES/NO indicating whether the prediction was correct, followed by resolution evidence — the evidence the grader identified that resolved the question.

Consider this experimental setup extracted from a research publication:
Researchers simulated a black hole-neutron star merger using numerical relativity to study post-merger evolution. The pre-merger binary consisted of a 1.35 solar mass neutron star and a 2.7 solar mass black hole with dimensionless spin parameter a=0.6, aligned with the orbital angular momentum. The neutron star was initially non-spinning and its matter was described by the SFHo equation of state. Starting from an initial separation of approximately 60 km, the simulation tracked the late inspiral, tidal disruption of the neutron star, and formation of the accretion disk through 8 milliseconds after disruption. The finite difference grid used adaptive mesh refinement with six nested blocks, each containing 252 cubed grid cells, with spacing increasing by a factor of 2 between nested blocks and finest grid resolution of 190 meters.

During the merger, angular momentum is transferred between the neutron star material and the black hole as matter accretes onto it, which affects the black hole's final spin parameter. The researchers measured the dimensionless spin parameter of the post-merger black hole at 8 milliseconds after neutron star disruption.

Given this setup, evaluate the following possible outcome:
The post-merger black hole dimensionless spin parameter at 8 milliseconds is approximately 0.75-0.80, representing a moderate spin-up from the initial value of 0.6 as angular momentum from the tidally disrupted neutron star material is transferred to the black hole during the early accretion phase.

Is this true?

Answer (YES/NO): NO